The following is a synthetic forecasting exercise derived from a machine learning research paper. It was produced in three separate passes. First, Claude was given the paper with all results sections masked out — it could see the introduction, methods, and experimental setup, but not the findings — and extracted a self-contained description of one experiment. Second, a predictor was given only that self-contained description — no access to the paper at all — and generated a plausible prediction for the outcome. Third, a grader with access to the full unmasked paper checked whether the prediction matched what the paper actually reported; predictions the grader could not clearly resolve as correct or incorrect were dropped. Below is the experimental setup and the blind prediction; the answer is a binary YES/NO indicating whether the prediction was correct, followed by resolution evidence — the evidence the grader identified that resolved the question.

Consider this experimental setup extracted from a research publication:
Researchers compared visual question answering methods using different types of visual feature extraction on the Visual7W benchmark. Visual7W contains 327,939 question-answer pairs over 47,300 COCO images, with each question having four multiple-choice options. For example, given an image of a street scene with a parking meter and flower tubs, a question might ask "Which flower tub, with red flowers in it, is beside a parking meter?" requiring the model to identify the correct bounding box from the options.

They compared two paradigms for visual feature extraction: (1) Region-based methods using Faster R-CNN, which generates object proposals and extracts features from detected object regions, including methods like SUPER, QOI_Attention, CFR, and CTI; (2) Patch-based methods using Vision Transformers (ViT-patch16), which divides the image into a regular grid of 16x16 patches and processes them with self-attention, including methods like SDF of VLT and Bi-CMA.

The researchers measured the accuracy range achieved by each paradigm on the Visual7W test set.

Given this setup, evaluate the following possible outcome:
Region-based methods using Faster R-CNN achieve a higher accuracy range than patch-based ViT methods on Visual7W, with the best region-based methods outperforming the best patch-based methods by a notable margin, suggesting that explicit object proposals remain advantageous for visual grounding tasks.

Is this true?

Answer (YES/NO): NO